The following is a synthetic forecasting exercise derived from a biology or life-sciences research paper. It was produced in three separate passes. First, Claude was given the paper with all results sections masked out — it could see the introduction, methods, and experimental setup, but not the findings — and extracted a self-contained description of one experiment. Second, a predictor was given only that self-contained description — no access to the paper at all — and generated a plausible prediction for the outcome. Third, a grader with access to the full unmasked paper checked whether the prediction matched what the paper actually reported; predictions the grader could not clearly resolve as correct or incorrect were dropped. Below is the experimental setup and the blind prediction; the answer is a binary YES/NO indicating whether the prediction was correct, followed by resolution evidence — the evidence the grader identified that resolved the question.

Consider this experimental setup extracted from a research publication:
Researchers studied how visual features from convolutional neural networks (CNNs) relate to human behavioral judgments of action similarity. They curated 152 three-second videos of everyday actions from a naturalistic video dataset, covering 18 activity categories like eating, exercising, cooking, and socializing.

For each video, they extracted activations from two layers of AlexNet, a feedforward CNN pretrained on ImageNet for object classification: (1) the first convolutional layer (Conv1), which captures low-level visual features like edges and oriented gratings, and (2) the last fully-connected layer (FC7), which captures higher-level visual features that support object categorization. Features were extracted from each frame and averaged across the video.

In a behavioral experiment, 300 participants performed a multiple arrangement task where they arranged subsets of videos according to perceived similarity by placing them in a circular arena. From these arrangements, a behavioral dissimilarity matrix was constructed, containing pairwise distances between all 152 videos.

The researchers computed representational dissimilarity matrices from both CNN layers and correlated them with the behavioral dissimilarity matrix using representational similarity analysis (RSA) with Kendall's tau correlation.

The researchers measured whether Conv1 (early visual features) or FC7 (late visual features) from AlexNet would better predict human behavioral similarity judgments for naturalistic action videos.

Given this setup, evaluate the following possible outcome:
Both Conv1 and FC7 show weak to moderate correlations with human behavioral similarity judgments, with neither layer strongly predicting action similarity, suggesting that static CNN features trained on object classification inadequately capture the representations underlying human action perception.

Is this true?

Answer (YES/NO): NO